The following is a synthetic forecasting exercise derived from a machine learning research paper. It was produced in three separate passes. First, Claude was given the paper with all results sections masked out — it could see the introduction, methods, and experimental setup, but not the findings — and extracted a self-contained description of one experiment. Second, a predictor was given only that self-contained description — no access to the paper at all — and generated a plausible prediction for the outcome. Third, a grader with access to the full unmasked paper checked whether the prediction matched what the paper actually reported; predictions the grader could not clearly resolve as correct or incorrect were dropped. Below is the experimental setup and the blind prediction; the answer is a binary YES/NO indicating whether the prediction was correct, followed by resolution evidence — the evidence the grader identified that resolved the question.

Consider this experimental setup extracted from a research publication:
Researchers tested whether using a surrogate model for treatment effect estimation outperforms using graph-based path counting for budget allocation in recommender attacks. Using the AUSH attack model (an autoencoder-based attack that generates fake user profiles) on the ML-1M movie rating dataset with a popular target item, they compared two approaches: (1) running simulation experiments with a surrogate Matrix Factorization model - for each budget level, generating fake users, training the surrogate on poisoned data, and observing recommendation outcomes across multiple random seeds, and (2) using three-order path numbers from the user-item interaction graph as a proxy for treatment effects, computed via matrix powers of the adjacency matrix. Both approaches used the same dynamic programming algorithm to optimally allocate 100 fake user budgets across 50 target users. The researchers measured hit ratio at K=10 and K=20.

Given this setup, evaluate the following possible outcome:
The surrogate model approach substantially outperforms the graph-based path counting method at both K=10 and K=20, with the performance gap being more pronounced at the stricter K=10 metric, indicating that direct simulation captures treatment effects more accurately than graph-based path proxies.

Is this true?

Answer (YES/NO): NO